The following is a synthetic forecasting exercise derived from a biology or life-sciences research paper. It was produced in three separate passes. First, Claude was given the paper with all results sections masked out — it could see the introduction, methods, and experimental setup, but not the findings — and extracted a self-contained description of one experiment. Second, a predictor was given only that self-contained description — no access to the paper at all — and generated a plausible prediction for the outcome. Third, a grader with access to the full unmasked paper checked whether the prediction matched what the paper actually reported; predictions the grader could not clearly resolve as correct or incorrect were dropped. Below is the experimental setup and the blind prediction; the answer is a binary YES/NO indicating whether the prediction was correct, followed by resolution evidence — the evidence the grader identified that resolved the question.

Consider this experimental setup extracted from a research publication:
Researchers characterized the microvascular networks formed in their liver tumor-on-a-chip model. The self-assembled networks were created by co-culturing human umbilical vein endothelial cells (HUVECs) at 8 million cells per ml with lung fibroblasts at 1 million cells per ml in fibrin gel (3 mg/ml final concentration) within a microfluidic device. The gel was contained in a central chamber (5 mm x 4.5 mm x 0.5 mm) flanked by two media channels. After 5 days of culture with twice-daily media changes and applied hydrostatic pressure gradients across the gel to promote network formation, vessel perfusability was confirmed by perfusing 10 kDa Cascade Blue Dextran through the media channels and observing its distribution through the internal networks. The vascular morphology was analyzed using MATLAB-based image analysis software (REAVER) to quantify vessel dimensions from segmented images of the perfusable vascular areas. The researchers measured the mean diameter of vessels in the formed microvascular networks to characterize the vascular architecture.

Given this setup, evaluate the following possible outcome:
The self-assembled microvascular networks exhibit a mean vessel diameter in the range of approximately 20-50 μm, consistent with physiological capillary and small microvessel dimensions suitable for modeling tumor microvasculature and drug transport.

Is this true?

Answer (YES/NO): YES